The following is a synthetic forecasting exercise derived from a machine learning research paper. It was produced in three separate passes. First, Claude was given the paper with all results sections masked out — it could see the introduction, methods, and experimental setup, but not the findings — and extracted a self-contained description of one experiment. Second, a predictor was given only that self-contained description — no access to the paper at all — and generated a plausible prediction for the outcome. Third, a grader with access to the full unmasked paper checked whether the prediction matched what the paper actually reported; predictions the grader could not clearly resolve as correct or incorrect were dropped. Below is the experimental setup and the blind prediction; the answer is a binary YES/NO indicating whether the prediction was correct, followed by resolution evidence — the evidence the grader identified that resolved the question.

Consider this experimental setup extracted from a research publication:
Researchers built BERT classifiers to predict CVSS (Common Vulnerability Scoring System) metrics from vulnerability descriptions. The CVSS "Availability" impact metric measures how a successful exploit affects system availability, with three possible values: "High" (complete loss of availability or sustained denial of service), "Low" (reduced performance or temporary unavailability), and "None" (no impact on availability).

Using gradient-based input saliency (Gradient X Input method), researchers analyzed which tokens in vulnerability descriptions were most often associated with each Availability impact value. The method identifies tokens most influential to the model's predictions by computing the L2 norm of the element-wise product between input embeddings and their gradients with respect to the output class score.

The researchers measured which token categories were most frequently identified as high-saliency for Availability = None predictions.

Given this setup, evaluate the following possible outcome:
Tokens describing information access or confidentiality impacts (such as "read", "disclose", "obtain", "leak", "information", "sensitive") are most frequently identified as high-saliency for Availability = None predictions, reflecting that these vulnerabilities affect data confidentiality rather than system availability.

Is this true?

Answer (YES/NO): YES